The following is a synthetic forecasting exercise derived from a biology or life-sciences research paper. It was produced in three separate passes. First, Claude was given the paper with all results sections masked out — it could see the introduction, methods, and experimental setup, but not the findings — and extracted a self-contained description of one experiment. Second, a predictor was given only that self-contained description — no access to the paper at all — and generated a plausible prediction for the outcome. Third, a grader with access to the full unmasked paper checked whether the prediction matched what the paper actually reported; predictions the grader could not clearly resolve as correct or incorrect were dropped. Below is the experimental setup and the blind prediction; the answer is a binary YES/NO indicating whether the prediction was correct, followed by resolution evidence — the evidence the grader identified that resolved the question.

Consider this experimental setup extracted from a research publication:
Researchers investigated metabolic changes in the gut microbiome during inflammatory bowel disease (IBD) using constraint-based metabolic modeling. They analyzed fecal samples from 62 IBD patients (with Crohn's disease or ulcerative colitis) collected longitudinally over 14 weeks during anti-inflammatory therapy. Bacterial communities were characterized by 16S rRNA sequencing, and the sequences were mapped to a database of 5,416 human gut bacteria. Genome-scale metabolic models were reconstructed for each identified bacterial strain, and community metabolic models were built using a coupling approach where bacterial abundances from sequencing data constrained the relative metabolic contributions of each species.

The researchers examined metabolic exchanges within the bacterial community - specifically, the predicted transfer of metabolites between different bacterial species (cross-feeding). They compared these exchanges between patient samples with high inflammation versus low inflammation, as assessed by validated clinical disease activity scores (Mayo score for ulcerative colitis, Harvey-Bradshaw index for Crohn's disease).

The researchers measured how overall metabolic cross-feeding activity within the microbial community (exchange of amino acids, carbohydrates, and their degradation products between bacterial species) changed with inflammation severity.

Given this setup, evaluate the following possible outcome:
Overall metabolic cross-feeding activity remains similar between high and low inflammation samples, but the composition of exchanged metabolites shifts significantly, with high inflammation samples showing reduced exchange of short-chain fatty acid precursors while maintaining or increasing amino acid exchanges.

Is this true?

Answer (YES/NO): NO